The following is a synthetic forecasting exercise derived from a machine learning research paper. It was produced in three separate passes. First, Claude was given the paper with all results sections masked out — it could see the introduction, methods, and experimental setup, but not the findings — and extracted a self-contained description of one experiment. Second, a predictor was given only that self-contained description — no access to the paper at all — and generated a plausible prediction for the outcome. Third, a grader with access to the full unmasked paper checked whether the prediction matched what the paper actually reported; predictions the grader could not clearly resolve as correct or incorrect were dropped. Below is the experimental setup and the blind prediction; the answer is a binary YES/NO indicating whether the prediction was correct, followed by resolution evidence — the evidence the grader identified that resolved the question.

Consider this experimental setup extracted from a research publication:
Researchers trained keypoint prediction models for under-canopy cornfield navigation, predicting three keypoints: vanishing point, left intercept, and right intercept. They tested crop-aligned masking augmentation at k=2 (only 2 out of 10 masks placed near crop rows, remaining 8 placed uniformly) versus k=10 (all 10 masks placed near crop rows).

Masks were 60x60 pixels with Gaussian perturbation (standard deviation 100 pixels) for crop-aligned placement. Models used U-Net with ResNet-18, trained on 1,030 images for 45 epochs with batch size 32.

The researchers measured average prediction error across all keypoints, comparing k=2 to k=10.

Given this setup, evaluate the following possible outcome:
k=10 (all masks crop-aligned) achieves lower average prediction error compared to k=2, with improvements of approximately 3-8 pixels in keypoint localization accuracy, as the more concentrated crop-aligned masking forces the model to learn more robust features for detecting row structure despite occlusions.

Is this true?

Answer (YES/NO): NO